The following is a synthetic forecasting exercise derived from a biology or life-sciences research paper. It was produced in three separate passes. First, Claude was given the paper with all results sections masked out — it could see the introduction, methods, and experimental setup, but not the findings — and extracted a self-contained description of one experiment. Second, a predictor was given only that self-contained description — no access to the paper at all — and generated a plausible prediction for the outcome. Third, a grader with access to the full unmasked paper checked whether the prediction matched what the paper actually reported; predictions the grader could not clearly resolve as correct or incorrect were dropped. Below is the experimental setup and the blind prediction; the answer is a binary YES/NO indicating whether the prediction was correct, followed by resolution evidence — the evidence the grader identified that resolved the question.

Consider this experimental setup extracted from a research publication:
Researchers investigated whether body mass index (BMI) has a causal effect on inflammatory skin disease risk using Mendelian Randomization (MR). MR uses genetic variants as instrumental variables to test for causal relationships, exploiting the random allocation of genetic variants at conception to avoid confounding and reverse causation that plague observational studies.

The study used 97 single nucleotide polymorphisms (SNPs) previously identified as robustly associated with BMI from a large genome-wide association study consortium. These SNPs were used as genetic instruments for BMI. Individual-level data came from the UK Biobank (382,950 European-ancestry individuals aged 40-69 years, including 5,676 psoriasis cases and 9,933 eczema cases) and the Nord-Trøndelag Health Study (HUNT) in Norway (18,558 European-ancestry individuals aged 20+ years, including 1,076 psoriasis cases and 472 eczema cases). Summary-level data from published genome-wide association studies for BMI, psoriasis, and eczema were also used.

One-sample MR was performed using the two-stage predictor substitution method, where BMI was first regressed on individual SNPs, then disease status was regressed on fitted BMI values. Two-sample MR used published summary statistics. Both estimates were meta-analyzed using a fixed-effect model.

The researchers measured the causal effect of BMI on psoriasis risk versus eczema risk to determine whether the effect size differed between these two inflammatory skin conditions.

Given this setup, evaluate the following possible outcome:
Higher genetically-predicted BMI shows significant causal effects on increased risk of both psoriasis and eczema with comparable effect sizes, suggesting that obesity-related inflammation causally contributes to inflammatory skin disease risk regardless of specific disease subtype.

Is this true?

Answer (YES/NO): NO